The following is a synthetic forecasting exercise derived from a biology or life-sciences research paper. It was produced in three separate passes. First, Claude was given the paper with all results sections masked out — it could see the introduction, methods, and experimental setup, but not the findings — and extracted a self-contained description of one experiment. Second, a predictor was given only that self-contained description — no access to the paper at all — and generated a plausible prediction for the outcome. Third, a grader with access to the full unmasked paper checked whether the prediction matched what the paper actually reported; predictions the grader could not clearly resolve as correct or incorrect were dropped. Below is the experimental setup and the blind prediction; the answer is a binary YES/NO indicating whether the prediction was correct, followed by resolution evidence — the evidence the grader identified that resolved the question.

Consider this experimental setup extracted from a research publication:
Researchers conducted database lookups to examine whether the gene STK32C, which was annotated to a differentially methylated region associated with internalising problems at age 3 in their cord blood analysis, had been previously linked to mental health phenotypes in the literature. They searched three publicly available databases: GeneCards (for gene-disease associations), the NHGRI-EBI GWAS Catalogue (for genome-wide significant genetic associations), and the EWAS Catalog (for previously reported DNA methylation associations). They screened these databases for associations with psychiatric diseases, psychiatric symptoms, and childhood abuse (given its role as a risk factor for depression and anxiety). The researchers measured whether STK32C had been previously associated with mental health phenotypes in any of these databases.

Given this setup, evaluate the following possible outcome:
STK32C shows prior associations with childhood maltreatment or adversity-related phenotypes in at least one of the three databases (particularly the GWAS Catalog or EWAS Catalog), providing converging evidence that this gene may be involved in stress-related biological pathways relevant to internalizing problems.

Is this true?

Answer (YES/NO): YES